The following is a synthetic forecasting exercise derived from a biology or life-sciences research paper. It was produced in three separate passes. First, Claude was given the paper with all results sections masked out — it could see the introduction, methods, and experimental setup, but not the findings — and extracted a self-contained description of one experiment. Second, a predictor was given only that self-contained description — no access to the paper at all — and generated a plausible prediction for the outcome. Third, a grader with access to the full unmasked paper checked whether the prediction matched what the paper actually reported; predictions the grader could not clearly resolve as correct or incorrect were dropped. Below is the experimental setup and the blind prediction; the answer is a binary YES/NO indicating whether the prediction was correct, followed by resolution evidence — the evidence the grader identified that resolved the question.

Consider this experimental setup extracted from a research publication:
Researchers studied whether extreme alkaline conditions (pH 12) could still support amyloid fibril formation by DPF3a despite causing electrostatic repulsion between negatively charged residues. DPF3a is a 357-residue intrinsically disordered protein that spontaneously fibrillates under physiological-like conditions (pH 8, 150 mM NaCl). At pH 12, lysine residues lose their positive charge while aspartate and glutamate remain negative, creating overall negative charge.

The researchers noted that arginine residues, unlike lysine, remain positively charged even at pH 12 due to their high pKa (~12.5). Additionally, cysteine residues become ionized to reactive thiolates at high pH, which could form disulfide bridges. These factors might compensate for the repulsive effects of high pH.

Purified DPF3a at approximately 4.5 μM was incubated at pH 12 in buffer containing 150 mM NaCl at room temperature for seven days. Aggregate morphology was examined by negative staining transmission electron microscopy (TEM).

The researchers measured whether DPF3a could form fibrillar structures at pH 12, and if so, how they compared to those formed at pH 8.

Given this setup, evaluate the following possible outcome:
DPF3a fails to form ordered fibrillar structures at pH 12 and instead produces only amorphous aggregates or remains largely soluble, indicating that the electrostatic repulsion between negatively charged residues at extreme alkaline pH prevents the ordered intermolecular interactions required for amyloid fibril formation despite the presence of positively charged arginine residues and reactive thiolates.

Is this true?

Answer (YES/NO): NO